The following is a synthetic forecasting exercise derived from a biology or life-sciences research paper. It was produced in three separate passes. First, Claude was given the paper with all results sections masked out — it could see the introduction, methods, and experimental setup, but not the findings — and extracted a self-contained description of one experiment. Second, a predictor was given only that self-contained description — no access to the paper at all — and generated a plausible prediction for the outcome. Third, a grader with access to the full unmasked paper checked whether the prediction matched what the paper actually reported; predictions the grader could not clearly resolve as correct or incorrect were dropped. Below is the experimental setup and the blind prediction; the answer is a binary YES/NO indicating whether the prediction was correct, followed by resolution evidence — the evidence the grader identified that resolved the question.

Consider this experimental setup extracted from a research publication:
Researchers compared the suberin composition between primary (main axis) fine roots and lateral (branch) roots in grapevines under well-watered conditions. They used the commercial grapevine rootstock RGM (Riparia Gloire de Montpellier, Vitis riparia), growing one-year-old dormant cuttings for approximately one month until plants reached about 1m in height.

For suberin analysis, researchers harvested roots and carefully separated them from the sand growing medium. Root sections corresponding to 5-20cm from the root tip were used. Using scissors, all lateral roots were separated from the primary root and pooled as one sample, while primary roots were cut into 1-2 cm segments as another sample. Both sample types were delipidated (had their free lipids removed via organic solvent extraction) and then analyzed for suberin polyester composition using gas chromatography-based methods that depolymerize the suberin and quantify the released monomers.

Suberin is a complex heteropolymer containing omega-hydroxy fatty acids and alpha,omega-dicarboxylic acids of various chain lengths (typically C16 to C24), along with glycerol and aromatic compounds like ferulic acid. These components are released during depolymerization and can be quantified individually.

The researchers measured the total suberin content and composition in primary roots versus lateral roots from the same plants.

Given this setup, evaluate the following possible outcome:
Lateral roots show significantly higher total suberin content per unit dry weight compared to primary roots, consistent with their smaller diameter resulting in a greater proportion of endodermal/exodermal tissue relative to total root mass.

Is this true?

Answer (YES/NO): NO